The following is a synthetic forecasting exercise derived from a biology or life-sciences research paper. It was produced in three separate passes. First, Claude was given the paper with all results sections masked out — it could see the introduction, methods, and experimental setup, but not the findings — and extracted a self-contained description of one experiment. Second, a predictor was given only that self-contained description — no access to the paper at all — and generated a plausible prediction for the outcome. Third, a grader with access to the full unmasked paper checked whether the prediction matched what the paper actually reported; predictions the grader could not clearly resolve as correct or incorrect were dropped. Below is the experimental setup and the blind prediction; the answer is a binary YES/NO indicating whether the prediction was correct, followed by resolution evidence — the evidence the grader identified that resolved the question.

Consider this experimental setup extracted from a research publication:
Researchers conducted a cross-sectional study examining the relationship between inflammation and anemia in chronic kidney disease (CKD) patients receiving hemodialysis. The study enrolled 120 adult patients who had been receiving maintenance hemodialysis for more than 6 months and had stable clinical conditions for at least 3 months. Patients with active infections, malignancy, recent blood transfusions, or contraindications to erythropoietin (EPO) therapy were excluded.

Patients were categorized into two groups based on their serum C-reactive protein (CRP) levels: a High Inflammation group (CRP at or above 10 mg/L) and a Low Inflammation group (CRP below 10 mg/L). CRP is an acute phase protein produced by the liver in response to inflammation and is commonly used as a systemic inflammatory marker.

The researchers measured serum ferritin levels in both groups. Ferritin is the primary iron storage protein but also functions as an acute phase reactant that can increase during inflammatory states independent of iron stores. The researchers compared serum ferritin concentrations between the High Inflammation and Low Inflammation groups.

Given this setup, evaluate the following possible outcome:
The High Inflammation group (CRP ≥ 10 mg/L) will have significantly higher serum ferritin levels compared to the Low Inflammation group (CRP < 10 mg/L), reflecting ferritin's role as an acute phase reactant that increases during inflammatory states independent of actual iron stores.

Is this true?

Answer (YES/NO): NO